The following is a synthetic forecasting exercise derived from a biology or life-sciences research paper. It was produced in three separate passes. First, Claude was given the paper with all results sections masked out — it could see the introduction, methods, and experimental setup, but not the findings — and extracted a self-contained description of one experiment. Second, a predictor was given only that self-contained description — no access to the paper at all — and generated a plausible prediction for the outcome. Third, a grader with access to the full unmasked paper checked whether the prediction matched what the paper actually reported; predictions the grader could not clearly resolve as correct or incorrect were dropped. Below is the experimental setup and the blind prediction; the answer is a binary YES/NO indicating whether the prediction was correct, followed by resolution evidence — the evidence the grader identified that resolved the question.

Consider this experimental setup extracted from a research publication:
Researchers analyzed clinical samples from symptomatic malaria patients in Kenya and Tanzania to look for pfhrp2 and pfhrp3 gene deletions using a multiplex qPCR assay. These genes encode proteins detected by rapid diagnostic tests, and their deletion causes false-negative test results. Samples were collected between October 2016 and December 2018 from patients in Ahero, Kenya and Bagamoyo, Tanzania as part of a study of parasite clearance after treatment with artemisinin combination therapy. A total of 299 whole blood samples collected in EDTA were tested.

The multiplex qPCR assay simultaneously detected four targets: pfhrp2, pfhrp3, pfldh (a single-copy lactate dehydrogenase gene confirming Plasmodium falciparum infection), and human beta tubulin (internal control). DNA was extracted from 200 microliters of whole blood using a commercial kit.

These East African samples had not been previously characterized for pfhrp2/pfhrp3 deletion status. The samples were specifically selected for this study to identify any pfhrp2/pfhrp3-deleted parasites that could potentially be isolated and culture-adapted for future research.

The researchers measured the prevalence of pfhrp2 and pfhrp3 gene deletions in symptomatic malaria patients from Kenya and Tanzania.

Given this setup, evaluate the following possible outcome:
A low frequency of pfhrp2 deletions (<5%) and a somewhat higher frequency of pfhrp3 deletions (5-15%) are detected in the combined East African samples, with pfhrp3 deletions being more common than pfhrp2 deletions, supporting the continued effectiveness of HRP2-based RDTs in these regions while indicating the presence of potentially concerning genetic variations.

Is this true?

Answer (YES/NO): NO